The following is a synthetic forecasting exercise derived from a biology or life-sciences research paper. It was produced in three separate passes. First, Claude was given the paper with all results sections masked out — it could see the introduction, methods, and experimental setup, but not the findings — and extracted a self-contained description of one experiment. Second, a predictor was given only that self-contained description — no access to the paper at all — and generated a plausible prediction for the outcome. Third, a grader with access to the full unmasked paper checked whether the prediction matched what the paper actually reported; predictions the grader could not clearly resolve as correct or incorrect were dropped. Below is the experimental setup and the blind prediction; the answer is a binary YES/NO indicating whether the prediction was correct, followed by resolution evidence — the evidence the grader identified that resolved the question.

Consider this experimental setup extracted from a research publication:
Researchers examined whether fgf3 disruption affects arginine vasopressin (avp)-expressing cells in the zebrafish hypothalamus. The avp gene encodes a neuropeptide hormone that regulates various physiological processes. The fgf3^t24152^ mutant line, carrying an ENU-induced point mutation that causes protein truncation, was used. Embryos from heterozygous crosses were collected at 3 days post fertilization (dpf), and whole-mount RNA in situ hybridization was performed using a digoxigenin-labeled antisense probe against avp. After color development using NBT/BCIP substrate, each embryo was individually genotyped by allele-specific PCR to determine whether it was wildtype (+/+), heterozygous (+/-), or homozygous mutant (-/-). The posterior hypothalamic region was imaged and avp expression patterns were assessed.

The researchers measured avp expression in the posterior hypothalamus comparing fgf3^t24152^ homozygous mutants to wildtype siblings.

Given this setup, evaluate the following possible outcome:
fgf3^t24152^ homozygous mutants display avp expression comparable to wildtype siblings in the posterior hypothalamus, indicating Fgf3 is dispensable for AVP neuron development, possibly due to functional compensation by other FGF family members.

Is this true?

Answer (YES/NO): NO